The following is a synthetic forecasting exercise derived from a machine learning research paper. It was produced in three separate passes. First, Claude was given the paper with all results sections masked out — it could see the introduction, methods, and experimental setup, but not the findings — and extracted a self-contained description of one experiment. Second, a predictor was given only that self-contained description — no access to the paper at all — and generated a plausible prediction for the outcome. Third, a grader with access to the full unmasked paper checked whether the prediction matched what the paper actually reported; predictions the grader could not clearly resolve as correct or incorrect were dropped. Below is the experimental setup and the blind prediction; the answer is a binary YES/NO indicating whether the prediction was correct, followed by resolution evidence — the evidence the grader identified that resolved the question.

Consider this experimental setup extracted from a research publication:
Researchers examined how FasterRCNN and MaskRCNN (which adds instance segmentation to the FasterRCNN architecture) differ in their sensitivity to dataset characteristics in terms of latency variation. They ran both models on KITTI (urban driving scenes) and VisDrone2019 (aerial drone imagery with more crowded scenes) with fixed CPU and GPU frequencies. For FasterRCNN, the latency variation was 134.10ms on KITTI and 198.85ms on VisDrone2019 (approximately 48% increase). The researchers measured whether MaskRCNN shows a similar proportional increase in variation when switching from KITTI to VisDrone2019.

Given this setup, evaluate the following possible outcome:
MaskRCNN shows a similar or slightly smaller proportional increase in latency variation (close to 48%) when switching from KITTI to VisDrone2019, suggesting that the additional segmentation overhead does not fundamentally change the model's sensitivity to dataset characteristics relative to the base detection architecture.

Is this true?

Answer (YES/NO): NO